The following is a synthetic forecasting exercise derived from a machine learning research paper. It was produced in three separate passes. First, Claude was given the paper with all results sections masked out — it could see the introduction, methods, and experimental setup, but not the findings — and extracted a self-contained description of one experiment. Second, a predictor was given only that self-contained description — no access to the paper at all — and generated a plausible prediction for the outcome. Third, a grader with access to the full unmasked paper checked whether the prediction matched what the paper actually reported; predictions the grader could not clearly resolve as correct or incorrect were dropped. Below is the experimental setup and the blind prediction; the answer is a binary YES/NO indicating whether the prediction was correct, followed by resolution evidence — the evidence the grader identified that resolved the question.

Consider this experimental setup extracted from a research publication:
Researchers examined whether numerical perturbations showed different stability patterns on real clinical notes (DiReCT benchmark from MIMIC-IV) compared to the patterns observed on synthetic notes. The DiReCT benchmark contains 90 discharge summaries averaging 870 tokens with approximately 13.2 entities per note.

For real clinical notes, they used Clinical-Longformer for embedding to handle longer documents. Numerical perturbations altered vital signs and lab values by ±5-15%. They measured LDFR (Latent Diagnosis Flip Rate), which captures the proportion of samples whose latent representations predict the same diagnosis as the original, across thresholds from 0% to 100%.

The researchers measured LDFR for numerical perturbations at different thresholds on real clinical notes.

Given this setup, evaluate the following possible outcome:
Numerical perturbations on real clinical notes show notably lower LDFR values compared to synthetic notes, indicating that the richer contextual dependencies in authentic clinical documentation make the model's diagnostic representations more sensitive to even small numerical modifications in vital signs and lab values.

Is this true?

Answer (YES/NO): NO